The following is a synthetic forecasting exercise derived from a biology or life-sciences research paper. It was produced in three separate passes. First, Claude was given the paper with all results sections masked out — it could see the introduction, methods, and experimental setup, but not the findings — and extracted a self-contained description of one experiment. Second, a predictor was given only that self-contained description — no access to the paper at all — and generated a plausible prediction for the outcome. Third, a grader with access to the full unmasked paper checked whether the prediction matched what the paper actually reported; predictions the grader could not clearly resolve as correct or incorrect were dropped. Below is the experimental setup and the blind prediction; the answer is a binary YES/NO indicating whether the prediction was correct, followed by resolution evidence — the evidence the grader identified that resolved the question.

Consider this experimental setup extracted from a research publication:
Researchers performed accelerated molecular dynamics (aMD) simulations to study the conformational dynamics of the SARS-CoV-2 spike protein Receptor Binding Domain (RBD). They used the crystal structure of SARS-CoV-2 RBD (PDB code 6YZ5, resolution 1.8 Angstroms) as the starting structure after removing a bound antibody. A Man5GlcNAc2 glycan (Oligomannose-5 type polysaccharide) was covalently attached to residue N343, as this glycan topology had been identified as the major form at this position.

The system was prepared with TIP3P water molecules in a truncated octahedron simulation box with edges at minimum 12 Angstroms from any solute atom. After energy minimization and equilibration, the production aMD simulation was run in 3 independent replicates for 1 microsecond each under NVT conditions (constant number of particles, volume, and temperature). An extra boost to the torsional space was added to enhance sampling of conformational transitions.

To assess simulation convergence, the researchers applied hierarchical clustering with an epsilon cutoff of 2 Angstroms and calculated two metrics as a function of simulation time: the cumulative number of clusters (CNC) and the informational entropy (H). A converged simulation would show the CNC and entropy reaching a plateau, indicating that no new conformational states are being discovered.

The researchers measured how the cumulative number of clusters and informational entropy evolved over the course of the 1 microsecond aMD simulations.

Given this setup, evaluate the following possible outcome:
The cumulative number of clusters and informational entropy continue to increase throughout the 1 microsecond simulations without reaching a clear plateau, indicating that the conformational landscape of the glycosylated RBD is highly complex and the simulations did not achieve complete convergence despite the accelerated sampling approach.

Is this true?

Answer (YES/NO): NO